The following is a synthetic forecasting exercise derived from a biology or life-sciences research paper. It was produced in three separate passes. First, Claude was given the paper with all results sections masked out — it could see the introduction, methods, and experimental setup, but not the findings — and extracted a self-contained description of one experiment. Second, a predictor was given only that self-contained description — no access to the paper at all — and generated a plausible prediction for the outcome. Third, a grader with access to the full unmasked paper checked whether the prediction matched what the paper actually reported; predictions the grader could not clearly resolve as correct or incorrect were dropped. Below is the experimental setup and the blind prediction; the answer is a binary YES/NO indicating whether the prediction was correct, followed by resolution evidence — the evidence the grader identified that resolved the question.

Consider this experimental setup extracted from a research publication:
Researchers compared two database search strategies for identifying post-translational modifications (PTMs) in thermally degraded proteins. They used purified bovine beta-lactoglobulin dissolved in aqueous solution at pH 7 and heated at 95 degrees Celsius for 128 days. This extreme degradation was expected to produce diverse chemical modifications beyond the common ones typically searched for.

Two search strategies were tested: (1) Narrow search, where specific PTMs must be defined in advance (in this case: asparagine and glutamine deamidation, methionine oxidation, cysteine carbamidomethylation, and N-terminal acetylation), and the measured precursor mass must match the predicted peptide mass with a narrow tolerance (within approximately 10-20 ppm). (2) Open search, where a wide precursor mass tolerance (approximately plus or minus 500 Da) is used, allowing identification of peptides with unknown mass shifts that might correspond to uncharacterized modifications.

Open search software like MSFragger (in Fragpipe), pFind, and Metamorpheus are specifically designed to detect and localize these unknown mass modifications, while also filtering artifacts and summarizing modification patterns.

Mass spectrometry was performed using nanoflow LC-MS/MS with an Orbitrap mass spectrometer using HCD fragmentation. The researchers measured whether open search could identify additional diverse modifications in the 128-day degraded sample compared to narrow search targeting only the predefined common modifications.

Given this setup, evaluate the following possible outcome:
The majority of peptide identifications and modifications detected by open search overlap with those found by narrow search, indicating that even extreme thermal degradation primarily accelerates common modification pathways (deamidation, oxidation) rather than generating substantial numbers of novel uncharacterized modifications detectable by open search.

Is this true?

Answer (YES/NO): YES